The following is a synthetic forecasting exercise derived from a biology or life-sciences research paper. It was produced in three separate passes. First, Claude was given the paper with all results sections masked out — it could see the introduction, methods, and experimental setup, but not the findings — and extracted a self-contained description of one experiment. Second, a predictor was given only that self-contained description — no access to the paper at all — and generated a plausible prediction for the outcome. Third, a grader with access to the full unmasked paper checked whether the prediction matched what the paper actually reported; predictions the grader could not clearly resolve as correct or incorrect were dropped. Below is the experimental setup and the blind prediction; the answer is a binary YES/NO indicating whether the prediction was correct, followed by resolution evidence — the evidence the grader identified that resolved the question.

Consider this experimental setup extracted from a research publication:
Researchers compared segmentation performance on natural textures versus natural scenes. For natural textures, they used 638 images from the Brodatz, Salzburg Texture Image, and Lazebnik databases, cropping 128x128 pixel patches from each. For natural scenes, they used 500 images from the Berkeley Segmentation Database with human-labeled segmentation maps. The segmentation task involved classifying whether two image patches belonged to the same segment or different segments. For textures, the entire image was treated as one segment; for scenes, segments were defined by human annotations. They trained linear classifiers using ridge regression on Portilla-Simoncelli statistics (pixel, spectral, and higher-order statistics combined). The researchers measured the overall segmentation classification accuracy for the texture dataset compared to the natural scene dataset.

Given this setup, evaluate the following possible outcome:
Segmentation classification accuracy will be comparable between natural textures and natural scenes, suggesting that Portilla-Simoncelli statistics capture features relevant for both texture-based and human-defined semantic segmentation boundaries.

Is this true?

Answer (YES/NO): NO